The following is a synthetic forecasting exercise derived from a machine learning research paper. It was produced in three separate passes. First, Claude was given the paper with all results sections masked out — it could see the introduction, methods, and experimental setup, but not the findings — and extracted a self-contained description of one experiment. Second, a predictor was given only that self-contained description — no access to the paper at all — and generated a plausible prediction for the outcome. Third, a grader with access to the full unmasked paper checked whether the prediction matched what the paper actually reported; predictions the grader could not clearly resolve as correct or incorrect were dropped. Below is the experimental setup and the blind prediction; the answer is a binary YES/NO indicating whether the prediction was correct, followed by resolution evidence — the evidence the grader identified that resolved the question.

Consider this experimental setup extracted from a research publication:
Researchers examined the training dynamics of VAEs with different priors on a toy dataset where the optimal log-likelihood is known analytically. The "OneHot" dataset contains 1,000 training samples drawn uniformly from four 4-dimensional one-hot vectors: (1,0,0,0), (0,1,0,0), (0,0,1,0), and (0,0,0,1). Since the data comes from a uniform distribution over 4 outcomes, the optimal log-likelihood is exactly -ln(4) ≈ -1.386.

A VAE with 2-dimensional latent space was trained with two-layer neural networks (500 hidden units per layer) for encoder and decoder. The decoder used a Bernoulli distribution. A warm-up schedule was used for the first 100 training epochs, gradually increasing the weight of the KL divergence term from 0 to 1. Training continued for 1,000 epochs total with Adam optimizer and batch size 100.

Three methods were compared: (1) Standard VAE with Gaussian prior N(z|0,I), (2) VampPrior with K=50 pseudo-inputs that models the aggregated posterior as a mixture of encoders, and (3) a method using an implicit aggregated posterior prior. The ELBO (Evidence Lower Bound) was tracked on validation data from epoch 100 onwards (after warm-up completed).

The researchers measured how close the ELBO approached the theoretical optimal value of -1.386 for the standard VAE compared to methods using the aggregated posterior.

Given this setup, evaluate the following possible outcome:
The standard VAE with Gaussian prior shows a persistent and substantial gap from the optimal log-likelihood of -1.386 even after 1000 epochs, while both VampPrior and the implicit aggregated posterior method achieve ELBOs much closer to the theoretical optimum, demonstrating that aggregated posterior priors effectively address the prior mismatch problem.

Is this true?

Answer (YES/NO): YES